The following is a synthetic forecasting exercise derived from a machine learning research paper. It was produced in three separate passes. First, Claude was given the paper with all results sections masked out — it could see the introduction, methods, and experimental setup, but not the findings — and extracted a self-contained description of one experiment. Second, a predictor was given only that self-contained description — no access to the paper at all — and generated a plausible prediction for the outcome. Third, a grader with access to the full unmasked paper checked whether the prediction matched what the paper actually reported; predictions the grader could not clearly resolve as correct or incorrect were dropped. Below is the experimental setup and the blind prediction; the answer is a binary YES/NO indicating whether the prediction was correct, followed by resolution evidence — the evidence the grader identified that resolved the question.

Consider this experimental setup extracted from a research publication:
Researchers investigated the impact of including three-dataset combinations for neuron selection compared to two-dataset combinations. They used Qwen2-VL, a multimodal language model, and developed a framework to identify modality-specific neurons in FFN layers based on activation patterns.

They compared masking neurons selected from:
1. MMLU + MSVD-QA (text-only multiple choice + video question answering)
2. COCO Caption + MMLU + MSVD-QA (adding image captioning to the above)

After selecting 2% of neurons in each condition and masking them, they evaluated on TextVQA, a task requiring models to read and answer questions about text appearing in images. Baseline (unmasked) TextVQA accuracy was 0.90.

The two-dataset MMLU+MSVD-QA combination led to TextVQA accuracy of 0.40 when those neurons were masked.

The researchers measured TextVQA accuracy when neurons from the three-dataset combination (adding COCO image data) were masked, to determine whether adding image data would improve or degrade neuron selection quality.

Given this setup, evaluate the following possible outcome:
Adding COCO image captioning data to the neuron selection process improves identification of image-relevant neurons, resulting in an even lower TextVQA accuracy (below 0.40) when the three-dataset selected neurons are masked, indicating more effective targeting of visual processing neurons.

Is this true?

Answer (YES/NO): NO